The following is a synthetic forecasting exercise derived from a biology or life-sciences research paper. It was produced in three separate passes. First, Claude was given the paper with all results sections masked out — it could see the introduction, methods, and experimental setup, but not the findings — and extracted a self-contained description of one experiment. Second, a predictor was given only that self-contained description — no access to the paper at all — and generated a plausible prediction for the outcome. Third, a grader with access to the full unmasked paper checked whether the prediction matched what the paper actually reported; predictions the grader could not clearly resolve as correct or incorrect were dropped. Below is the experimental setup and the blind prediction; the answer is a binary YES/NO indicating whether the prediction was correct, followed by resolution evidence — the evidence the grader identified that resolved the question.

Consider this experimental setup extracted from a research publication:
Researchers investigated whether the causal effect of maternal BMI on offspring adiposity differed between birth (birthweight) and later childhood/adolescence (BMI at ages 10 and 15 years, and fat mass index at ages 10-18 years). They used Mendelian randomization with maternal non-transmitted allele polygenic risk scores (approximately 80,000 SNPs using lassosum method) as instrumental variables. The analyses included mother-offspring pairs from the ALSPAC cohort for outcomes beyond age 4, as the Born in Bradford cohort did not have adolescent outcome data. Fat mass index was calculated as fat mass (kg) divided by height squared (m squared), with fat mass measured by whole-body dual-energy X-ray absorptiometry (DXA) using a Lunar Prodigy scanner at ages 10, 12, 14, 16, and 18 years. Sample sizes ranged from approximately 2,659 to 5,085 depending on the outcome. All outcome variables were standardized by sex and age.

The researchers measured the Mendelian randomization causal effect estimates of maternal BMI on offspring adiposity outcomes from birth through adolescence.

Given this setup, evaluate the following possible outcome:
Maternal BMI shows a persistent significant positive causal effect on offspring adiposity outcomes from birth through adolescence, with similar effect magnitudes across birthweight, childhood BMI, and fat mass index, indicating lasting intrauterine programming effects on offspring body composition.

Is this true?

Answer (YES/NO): NO